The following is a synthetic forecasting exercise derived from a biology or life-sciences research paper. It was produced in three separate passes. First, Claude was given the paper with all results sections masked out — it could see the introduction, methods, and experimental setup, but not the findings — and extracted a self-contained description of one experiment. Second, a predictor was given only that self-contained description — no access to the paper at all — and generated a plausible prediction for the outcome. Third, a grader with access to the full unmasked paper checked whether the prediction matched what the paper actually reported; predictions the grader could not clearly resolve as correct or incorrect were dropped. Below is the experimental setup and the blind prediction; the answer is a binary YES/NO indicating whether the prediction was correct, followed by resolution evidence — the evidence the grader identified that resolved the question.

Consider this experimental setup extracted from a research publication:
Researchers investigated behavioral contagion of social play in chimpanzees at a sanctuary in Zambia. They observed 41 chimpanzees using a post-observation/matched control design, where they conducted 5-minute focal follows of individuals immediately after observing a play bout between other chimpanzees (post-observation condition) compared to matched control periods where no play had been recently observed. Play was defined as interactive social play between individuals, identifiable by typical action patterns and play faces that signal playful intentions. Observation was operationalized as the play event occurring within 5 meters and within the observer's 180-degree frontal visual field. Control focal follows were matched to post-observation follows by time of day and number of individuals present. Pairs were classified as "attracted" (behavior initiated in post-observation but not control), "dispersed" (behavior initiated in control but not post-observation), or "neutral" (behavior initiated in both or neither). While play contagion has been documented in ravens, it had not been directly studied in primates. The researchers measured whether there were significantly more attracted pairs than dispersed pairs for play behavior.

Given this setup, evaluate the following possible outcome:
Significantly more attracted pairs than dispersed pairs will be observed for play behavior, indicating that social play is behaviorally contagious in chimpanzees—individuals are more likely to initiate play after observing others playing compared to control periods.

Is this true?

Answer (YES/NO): YES